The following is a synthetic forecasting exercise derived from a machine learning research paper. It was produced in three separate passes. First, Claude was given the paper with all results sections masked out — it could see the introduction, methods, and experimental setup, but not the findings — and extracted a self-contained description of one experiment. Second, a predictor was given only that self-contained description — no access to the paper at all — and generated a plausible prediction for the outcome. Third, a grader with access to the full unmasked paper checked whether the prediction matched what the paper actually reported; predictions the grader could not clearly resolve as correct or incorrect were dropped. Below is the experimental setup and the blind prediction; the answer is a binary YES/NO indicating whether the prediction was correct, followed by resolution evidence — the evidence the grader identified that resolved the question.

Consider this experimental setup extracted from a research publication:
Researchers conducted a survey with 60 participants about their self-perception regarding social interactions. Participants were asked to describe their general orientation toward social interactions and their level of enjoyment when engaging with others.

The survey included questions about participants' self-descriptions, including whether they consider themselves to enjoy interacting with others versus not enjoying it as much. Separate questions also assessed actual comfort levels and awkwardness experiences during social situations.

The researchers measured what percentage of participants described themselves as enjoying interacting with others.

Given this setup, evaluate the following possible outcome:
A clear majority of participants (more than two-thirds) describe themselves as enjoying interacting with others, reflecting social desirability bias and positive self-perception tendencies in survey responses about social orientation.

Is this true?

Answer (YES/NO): NO